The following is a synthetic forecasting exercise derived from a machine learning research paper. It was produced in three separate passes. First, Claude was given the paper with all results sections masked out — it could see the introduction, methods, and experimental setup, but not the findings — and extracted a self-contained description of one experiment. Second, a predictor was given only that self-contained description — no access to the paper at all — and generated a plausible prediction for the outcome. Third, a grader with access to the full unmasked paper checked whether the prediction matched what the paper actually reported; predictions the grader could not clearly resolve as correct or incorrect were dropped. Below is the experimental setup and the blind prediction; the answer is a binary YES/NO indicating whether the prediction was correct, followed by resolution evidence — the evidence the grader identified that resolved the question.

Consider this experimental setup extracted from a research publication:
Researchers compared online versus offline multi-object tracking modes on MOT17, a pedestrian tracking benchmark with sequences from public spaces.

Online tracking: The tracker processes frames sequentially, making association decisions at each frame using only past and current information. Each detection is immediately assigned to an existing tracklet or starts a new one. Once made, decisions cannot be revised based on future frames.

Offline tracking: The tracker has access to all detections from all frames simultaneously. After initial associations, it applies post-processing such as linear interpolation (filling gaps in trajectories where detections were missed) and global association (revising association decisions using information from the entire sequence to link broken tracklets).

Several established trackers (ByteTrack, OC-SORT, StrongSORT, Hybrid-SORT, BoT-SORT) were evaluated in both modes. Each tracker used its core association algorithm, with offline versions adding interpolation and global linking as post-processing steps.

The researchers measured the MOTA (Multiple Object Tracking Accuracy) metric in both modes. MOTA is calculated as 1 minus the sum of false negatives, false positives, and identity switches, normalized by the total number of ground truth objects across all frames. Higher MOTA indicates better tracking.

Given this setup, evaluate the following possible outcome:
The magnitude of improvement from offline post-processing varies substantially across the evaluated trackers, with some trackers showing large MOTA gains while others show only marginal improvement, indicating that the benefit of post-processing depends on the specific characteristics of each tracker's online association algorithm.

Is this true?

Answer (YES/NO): NO